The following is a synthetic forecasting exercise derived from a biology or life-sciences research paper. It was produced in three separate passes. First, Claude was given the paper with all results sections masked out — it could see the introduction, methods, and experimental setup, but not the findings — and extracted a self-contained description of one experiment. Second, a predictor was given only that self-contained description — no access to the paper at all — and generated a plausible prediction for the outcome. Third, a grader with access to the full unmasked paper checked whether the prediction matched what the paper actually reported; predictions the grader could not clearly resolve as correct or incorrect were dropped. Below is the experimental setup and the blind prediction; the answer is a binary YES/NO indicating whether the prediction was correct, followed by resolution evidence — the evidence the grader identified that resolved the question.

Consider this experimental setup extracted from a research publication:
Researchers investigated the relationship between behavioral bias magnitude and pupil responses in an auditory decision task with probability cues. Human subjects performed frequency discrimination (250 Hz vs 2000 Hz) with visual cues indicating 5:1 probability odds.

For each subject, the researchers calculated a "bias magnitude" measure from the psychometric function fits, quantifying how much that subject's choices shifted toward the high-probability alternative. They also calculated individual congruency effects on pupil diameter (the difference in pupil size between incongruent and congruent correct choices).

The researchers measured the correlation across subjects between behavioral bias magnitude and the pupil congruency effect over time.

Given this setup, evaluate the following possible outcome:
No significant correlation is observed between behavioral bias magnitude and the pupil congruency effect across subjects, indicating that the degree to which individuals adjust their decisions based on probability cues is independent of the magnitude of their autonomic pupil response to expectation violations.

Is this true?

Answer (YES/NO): NO